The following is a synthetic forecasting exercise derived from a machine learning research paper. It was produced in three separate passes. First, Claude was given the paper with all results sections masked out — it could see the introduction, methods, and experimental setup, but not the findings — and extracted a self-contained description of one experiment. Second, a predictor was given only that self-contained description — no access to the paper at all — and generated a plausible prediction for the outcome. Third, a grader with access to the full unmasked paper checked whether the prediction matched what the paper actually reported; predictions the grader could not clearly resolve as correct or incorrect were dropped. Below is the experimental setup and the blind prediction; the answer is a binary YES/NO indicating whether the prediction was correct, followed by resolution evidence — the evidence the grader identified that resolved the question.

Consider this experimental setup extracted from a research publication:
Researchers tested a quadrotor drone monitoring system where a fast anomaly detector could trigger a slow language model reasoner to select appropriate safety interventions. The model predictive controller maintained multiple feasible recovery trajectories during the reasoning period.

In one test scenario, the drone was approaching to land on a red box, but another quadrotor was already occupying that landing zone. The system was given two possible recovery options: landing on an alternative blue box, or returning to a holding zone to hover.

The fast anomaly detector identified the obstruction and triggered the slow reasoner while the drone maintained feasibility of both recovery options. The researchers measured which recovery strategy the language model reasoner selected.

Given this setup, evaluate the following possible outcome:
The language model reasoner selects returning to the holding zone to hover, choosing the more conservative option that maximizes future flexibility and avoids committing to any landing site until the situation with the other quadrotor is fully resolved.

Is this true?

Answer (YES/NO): NO